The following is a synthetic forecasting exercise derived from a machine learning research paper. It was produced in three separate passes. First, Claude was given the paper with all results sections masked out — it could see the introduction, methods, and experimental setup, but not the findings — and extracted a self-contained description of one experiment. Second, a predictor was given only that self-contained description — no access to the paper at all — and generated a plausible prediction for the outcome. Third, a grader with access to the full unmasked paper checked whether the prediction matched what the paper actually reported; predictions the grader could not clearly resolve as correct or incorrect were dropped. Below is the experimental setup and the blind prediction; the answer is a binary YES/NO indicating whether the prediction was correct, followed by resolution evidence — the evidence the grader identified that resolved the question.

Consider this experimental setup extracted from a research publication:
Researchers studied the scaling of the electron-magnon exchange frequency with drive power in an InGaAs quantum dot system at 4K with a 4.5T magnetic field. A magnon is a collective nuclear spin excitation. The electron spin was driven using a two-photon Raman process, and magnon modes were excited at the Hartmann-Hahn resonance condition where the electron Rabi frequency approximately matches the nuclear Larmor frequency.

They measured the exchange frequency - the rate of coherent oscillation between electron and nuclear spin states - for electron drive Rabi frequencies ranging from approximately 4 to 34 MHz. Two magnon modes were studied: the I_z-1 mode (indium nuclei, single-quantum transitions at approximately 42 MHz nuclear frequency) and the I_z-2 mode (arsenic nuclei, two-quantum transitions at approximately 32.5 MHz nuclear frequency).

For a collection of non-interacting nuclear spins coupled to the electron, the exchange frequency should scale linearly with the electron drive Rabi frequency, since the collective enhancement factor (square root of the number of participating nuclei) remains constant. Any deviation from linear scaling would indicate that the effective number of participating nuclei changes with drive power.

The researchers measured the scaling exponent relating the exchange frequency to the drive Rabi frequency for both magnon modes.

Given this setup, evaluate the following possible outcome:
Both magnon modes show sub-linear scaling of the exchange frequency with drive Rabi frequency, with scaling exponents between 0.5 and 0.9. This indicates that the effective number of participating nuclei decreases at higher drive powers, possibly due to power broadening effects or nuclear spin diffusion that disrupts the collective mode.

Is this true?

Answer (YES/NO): NO